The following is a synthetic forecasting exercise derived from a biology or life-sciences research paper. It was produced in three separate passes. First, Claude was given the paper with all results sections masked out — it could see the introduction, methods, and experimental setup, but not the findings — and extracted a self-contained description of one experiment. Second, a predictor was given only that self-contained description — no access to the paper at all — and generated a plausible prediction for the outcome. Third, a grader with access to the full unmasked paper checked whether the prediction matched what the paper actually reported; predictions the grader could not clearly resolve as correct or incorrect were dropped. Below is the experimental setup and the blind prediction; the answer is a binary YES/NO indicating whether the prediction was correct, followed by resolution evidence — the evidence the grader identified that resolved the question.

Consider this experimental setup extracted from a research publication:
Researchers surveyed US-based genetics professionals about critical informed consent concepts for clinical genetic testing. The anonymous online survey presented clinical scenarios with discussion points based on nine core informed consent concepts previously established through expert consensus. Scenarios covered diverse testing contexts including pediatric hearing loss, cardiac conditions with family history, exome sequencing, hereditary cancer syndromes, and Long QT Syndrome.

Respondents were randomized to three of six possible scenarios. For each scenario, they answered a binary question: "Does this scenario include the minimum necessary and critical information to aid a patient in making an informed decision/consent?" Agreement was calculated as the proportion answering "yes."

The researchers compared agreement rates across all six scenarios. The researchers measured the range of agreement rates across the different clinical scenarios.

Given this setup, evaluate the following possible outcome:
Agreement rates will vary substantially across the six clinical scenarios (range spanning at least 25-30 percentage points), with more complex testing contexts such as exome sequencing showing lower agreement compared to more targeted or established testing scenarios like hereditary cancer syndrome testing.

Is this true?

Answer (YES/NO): NO